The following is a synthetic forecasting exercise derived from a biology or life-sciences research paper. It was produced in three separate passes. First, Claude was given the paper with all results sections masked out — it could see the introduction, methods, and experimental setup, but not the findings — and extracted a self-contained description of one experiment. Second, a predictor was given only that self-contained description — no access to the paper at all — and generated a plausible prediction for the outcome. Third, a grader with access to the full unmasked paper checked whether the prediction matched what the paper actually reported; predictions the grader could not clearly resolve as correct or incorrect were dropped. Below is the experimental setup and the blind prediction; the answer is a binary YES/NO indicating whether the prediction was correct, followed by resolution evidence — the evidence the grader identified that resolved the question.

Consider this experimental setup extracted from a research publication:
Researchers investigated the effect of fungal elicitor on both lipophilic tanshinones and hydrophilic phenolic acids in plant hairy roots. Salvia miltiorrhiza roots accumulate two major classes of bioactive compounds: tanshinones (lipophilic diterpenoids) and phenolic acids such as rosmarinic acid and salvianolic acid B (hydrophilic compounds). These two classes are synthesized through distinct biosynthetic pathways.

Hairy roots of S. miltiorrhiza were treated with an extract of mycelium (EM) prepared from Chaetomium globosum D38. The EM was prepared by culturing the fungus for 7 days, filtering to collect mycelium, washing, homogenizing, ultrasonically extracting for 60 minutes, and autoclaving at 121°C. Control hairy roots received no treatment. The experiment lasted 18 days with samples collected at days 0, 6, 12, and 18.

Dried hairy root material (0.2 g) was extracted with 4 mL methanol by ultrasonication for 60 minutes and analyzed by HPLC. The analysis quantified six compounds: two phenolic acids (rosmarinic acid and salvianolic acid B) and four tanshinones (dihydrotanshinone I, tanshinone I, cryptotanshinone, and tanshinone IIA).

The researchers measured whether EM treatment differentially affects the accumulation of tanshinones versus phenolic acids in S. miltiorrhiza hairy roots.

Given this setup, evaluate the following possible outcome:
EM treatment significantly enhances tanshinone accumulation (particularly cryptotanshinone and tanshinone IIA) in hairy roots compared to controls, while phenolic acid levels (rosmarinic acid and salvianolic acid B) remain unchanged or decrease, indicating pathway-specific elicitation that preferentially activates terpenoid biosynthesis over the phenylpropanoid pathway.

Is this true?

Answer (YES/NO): NO